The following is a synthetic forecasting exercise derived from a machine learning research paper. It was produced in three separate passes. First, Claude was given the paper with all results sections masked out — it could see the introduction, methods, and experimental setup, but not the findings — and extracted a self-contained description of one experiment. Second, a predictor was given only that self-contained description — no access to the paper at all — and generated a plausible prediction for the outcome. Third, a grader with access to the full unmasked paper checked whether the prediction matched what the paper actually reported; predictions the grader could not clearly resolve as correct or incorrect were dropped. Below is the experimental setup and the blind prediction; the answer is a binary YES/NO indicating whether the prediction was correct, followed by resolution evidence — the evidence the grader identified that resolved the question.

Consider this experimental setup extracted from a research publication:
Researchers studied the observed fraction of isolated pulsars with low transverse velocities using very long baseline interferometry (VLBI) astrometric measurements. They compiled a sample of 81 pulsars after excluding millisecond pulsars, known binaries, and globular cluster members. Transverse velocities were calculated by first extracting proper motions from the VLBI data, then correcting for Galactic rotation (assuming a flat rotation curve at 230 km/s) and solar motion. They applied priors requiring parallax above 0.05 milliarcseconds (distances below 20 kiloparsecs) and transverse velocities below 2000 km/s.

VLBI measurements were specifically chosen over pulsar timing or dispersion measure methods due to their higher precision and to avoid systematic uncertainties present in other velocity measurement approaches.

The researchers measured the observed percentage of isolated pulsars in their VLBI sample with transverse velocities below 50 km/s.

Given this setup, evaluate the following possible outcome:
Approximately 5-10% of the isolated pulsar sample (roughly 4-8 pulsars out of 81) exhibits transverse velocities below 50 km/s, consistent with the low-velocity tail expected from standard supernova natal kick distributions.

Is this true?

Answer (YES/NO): NO